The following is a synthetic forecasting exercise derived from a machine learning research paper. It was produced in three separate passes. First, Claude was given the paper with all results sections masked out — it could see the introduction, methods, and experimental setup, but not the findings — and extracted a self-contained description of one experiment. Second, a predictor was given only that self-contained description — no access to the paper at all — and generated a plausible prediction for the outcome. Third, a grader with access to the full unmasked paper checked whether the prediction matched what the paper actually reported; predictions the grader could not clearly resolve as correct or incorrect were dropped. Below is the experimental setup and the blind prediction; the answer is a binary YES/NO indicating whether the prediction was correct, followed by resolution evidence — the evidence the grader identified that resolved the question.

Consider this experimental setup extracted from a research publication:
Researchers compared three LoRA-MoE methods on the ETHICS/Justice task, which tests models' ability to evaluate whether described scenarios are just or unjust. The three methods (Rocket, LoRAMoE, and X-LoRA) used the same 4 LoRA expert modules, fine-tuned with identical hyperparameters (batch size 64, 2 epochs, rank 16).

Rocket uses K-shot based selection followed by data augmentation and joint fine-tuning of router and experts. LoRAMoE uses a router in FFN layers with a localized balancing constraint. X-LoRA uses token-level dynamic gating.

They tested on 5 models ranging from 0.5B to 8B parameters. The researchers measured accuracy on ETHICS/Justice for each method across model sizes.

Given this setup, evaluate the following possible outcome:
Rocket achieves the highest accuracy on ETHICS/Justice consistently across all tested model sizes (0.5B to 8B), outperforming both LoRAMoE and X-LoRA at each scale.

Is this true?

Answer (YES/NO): NO